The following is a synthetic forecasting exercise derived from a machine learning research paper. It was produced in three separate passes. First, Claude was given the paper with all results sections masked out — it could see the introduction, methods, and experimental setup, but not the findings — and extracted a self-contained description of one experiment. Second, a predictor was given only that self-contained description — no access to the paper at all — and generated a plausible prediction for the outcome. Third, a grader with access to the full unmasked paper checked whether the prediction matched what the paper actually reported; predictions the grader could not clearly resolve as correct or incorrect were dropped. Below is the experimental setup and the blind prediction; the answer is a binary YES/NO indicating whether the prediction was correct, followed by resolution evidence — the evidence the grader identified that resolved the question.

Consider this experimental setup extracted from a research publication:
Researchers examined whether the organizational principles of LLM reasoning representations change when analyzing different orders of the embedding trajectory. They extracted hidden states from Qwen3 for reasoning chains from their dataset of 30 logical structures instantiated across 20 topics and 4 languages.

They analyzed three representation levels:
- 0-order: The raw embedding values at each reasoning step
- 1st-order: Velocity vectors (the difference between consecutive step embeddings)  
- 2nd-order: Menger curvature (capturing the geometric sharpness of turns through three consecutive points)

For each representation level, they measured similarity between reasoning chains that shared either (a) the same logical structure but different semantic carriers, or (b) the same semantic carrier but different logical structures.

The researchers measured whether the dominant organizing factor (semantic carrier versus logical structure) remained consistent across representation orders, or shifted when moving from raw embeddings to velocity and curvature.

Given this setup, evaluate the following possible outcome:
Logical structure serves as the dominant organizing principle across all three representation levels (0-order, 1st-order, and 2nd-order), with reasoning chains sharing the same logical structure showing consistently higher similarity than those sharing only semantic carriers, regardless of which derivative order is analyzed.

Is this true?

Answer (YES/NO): NO